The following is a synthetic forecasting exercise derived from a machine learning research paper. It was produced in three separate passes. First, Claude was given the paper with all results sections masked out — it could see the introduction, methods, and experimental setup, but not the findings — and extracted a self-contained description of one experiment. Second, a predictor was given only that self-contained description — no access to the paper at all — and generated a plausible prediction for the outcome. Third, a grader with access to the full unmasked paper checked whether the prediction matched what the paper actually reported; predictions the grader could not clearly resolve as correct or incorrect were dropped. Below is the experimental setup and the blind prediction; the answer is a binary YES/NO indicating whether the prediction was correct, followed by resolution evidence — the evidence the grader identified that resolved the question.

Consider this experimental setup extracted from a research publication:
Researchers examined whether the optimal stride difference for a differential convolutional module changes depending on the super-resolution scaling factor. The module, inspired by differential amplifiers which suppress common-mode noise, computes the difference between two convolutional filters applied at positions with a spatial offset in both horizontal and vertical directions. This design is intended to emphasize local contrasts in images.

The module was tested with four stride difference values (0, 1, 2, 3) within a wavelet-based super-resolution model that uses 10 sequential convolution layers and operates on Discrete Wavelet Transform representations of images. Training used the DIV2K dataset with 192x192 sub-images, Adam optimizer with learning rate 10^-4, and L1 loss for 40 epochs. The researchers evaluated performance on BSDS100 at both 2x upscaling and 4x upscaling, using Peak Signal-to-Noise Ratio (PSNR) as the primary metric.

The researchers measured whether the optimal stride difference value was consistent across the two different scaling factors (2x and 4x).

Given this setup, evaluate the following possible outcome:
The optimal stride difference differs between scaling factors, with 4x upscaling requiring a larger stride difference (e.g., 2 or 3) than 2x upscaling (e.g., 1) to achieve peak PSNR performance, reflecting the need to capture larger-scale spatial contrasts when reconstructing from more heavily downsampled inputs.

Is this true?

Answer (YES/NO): NO